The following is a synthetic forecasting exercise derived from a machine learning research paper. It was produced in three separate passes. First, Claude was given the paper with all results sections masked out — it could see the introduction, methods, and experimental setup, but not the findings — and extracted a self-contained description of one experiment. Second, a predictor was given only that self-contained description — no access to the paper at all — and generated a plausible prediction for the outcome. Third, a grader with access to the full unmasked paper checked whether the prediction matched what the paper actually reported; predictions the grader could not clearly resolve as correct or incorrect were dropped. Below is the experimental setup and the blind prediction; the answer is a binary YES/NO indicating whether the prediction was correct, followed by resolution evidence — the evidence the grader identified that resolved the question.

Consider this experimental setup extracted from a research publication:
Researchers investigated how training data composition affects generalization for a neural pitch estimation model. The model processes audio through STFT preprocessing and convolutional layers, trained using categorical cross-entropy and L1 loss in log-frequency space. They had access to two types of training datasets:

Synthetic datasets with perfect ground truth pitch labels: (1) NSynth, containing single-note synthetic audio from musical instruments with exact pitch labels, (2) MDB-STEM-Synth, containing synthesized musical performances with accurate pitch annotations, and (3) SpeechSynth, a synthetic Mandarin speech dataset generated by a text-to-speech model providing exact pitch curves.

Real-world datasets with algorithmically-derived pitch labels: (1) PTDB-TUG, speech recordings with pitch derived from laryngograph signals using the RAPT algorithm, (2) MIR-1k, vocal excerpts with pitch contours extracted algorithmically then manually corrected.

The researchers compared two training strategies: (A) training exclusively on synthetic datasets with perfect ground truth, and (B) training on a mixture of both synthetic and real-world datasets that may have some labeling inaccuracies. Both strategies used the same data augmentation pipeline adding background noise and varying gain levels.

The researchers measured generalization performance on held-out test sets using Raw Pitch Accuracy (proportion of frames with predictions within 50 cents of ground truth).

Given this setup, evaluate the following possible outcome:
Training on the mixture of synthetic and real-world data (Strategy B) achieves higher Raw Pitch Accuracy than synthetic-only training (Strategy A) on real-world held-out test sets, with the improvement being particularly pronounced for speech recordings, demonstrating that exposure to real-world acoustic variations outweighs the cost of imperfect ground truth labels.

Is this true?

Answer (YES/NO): NO